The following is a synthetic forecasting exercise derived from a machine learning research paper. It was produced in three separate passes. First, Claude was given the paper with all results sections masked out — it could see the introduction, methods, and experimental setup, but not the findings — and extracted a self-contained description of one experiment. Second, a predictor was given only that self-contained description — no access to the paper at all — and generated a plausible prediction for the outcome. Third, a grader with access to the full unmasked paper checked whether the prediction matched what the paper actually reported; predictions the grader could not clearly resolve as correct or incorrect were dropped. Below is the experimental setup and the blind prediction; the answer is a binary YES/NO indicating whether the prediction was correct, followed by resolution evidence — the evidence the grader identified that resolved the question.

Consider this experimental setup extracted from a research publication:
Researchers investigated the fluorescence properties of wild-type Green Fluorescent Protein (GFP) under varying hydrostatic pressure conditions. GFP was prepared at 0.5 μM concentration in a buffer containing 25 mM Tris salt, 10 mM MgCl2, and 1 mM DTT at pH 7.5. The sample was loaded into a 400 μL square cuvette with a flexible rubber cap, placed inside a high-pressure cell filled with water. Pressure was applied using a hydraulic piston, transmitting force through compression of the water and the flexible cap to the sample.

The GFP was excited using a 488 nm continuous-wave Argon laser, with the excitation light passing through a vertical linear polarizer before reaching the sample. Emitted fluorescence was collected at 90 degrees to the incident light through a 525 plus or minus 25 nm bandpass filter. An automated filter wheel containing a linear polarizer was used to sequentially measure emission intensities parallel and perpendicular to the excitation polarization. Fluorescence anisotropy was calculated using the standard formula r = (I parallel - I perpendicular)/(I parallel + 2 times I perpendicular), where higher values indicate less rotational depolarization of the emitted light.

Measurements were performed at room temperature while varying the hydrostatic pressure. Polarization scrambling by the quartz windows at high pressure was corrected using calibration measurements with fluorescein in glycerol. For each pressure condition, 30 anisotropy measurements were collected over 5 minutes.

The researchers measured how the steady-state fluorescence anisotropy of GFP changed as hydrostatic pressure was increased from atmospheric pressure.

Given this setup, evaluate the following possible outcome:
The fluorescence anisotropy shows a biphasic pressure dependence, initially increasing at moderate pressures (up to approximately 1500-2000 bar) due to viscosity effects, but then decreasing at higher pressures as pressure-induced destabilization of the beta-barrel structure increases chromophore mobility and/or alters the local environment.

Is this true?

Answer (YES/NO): NO